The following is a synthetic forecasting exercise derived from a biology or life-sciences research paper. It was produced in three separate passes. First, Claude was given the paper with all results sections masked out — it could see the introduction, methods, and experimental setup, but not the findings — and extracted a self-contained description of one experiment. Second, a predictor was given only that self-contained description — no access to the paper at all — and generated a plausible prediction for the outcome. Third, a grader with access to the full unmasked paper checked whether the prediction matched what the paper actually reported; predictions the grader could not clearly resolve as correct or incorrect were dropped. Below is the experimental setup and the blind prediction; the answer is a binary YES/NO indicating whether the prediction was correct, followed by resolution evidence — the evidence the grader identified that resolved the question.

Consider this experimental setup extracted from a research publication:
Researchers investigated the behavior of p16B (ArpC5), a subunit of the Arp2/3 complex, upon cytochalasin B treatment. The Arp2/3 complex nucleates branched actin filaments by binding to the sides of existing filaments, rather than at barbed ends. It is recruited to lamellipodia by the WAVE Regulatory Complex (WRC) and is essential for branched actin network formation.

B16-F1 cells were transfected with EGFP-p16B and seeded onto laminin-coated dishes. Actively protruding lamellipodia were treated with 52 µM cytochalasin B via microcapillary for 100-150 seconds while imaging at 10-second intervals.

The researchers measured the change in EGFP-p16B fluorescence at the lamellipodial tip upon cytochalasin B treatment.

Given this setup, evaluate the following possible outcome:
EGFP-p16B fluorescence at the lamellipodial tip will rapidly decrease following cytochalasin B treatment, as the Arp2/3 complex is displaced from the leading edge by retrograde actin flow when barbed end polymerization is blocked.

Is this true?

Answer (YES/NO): NO